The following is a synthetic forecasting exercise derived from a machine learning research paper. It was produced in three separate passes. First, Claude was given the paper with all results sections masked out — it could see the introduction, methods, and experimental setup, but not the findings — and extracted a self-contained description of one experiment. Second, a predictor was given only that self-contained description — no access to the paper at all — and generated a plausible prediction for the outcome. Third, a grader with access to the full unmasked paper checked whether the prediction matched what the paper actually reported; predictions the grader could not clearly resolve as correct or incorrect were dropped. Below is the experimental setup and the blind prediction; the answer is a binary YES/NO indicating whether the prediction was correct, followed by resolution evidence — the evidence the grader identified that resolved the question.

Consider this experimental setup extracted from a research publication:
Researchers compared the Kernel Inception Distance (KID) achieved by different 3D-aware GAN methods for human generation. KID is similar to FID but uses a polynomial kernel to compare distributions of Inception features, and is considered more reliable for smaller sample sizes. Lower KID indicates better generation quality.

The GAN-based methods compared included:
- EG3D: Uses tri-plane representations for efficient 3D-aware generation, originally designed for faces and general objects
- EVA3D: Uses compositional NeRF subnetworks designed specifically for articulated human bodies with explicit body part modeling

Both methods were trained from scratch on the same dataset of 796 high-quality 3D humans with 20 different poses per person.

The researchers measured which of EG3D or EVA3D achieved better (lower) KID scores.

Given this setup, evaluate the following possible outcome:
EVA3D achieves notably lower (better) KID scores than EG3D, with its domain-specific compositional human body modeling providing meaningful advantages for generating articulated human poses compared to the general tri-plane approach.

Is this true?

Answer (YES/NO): NO